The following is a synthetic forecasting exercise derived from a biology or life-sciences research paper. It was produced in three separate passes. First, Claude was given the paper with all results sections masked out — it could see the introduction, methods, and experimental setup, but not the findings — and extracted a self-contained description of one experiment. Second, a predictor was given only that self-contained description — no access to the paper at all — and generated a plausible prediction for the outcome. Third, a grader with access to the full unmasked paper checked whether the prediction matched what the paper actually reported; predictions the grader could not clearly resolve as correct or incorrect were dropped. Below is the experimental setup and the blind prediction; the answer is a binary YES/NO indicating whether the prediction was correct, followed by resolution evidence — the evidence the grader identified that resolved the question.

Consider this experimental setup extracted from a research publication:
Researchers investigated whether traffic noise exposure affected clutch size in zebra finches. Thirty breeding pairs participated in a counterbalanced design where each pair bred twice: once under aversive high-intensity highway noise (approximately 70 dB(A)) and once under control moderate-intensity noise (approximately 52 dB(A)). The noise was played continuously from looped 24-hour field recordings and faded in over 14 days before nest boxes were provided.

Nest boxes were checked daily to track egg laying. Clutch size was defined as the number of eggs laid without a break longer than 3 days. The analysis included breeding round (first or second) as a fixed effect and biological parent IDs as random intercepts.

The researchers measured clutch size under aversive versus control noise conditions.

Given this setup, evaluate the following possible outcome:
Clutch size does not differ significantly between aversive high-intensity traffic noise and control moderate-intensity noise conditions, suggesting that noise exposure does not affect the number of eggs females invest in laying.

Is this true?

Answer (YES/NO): YES